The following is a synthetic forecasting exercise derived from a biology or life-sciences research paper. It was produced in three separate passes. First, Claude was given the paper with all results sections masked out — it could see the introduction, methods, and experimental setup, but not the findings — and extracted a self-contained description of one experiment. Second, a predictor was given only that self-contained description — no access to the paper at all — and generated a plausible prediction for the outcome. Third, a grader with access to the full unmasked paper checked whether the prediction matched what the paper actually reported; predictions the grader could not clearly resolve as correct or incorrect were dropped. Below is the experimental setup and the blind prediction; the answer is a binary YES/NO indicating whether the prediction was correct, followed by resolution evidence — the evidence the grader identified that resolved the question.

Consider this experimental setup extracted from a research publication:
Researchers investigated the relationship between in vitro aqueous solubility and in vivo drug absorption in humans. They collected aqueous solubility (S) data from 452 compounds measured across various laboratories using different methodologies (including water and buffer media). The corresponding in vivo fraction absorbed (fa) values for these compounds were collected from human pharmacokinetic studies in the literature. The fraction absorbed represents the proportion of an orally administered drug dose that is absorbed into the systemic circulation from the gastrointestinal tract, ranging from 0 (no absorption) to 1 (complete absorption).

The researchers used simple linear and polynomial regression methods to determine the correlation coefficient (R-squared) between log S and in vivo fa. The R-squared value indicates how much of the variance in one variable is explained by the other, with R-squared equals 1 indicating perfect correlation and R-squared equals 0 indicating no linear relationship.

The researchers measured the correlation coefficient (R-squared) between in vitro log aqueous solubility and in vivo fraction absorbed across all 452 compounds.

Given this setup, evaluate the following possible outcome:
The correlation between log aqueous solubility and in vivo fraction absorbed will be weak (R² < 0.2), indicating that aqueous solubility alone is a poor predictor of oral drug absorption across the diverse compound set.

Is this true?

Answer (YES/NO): YES